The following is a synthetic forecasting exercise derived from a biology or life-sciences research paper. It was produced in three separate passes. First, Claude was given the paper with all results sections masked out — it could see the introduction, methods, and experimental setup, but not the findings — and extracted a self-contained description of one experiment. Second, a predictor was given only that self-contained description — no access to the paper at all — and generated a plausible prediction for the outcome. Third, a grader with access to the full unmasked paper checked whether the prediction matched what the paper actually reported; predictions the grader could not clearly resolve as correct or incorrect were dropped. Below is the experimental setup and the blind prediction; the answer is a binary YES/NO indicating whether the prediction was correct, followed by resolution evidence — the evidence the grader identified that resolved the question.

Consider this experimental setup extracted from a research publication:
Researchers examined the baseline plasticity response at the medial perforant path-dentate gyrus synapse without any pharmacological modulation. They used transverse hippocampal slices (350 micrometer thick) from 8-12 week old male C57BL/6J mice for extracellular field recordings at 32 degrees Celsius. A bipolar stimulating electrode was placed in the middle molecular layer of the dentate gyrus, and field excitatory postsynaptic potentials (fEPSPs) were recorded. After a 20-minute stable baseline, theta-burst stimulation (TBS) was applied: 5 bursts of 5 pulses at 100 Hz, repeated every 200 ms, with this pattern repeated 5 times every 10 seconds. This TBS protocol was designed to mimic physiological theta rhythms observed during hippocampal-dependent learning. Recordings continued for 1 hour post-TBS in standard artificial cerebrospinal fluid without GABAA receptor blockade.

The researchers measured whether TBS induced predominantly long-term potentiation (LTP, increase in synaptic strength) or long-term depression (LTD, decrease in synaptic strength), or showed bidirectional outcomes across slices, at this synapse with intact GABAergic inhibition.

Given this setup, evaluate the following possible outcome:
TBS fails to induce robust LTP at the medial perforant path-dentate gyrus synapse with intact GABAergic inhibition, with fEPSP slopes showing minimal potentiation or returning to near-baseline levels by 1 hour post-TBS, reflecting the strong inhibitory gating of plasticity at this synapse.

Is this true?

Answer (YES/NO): NO